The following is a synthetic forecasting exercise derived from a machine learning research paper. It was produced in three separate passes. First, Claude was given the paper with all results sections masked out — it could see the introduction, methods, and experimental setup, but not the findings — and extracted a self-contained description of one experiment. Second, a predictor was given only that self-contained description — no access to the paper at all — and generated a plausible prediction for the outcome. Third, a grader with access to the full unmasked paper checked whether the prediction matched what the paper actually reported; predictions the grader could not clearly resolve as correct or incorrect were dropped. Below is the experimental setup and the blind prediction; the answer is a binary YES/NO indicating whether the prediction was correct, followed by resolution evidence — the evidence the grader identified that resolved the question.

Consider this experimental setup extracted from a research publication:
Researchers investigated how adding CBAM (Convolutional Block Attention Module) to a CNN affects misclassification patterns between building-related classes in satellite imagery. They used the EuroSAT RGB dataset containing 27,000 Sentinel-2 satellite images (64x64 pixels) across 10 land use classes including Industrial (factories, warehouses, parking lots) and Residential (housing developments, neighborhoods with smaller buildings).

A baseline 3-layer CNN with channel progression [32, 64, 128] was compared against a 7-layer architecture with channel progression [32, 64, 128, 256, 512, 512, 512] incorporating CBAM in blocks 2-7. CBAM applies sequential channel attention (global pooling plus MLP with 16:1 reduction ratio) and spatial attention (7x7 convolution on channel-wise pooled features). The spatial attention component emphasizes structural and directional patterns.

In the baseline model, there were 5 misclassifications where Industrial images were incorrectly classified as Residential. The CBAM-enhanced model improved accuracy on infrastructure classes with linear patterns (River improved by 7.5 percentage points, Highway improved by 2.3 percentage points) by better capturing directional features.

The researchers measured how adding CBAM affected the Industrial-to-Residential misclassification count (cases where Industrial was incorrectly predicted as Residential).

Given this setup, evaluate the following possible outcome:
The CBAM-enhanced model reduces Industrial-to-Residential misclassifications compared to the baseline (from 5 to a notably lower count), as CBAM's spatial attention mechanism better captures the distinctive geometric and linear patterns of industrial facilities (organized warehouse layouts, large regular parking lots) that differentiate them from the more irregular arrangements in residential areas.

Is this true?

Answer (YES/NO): NO